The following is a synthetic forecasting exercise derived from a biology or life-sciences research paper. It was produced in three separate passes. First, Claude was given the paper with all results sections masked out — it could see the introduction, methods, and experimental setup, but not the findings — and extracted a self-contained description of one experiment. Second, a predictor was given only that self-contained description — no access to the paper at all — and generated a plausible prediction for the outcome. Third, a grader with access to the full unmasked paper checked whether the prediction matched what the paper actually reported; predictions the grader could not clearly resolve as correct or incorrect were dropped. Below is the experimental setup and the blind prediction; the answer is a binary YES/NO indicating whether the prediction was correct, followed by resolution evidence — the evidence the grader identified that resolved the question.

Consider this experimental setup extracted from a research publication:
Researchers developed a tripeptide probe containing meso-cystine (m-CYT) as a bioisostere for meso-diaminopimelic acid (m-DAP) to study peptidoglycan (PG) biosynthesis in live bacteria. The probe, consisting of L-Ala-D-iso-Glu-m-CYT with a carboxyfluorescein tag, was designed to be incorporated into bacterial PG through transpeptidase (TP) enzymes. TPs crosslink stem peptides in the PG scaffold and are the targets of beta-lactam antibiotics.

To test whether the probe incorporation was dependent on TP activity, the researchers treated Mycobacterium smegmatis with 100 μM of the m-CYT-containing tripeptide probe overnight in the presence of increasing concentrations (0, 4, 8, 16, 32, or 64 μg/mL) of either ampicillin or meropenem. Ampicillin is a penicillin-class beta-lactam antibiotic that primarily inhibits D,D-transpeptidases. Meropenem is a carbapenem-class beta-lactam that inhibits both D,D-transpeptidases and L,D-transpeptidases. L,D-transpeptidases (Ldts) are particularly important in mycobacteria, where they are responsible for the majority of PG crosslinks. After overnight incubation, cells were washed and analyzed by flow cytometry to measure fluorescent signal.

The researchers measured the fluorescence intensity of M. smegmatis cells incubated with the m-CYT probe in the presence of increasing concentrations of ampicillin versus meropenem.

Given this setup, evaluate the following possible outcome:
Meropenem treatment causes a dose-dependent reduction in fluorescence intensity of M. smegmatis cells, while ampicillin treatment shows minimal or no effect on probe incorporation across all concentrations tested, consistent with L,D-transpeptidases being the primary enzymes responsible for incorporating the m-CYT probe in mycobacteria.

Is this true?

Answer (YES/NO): NO